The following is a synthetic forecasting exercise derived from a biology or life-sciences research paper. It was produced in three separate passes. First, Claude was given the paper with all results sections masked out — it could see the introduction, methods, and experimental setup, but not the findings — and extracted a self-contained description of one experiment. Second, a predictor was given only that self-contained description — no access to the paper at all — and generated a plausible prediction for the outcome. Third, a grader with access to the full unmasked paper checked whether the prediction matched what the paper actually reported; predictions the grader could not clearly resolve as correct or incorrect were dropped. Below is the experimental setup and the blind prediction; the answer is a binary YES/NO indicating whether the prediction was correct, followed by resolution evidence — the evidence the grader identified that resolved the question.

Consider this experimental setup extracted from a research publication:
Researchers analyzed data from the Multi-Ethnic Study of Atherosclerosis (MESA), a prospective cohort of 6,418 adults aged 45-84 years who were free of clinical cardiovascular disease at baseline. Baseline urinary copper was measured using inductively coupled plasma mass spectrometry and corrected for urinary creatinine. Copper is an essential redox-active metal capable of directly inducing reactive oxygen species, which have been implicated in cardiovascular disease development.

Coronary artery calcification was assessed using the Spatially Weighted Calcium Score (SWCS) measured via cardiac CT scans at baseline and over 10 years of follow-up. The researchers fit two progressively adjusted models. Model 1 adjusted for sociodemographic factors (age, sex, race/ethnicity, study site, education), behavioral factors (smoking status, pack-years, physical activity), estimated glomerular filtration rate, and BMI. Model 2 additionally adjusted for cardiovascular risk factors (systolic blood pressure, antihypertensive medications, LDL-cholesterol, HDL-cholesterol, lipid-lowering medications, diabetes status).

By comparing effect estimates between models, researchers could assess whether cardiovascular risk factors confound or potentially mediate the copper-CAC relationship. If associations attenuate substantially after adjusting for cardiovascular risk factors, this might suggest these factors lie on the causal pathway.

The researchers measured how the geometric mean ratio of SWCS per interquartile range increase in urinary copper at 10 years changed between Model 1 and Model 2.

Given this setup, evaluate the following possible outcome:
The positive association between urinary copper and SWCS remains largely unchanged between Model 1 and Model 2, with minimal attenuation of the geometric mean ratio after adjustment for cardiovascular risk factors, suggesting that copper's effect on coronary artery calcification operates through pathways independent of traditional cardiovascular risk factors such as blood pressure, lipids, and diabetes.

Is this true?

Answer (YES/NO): NO